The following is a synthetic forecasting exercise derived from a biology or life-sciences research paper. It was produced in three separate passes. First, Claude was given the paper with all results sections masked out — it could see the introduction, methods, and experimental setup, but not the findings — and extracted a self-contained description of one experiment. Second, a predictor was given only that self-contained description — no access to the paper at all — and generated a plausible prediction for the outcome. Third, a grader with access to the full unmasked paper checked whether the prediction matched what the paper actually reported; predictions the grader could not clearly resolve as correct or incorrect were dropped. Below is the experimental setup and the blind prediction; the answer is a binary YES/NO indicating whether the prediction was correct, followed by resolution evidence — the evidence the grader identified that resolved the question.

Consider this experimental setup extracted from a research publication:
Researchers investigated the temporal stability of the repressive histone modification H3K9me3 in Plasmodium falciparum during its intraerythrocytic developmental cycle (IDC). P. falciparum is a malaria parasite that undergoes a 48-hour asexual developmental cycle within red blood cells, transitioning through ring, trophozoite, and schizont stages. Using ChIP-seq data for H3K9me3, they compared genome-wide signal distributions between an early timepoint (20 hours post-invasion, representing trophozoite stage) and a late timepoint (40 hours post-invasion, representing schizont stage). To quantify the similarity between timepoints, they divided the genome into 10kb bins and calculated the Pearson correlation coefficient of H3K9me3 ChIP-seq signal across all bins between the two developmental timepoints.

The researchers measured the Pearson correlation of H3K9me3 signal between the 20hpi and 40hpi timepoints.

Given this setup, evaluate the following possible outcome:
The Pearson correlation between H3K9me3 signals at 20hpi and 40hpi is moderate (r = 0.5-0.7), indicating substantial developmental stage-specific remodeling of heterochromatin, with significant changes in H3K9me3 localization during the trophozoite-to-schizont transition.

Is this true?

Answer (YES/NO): NO